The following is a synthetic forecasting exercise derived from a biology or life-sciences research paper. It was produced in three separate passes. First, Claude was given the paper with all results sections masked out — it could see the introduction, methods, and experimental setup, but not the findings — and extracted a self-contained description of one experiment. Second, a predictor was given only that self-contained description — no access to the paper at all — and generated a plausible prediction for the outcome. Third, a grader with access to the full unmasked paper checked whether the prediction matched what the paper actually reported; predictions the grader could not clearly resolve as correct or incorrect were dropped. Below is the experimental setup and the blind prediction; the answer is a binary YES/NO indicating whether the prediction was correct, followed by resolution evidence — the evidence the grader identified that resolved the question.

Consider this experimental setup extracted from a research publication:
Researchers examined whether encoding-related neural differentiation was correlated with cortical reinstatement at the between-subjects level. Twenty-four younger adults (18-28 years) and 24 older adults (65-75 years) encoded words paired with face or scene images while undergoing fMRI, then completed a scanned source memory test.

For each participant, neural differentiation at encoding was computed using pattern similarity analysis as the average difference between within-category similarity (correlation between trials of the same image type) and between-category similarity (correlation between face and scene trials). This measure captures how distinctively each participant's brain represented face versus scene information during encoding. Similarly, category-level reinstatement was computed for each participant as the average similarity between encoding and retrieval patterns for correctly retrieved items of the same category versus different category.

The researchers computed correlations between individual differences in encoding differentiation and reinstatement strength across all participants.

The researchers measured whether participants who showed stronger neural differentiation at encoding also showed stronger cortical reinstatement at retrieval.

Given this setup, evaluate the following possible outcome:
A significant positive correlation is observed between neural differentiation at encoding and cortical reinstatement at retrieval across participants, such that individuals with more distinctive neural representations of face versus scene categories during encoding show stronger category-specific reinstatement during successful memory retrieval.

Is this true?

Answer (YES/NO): YES